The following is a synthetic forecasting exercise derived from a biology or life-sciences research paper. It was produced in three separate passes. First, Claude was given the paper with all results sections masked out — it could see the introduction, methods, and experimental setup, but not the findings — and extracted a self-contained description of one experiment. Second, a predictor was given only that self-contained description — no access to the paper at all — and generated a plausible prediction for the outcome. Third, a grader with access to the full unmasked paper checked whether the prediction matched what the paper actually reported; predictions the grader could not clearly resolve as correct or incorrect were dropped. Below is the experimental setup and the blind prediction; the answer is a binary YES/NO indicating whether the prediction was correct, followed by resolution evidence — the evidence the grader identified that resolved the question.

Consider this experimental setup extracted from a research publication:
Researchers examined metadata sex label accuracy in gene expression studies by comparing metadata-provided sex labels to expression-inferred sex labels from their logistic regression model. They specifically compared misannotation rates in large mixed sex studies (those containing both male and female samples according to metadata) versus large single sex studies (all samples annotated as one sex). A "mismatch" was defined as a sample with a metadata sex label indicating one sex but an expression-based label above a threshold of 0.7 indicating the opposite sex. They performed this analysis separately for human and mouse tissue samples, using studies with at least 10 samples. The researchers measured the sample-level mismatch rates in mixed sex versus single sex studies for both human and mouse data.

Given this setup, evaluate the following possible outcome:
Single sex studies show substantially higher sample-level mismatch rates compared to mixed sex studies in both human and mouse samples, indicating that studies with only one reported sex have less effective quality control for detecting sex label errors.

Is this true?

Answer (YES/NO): NO